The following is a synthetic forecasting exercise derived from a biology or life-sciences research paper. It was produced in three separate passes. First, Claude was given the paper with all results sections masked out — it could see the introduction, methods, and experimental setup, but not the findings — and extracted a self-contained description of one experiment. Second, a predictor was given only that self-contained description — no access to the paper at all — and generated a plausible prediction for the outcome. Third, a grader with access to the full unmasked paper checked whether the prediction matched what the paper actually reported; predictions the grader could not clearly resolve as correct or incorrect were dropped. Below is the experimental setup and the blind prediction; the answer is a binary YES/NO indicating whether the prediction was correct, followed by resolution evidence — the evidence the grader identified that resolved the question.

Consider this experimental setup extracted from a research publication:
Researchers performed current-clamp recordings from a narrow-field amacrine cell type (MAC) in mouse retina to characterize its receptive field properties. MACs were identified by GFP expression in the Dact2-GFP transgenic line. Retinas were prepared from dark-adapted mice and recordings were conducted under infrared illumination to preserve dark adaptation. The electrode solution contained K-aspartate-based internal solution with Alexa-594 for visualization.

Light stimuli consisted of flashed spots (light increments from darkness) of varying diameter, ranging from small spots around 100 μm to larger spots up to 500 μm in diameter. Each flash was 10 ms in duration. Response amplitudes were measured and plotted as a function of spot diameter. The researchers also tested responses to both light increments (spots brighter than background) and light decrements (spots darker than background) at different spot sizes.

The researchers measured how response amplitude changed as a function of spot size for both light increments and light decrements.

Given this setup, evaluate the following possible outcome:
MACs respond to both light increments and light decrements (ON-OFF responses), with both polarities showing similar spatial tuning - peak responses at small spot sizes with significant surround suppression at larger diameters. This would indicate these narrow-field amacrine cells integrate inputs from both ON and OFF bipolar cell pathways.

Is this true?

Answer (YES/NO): NO